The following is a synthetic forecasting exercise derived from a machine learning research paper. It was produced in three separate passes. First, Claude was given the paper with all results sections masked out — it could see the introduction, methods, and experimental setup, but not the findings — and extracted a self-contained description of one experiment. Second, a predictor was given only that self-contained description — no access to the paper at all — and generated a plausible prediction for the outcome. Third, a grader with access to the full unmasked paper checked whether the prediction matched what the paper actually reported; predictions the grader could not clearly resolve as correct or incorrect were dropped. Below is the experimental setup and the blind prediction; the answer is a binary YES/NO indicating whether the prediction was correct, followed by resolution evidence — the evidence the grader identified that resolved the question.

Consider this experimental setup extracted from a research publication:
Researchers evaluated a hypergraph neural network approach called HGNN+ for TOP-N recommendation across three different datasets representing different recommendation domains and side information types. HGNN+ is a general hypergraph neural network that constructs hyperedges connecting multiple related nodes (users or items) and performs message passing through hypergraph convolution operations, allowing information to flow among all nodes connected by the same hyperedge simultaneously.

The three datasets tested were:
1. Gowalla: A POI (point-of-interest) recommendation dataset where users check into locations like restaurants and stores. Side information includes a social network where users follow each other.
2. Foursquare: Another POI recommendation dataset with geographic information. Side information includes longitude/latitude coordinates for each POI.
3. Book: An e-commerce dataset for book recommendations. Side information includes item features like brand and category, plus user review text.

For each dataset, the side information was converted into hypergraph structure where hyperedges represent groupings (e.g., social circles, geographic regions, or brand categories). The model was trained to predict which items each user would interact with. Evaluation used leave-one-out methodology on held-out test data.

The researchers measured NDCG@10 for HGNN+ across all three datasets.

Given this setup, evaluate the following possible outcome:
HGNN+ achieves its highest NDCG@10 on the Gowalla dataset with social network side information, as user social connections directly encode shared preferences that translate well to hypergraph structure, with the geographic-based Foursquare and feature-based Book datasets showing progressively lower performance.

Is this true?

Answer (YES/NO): YES